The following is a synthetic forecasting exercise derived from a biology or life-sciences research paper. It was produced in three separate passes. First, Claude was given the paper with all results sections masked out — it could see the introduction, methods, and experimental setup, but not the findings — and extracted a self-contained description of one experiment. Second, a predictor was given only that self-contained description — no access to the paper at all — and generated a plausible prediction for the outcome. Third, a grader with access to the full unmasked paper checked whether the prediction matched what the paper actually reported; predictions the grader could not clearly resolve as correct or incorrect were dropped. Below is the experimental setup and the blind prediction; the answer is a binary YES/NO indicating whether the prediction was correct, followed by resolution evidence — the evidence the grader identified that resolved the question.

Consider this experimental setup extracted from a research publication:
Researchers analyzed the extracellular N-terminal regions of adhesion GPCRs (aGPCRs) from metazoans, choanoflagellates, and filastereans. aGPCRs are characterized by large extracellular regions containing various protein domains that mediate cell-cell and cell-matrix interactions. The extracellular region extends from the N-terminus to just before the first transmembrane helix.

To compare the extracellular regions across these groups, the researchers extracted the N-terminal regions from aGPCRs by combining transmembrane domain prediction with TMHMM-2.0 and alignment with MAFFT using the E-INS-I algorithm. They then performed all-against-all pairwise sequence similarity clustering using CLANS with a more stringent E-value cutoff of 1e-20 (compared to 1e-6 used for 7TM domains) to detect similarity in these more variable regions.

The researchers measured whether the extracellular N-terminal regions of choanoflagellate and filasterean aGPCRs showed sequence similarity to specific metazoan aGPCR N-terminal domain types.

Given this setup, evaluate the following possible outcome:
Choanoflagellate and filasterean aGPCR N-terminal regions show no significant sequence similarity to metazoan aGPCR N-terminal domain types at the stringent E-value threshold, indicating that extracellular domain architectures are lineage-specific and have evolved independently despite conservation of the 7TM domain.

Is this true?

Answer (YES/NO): NO